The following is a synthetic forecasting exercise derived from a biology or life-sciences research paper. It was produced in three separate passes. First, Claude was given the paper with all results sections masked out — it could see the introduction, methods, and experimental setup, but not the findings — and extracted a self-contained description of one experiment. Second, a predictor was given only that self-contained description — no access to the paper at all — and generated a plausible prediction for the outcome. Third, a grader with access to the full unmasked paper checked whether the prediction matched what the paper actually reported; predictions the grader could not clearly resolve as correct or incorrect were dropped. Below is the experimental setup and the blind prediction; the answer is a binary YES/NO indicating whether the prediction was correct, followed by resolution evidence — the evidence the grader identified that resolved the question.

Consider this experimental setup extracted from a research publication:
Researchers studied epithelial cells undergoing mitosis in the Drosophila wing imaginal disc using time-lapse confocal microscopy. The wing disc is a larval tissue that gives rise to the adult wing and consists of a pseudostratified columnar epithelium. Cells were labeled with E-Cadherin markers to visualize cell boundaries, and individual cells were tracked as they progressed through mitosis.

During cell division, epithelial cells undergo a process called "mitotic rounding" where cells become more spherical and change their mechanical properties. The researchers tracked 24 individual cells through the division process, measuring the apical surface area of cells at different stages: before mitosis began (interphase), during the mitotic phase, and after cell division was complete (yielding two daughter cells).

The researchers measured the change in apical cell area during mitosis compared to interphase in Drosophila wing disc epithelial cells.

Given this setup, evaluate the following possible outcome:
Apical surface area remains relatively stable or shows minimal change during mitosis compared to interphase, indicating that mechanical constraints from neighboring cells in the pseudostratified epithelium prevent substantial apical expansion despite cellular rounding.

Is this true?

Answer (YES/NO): NO